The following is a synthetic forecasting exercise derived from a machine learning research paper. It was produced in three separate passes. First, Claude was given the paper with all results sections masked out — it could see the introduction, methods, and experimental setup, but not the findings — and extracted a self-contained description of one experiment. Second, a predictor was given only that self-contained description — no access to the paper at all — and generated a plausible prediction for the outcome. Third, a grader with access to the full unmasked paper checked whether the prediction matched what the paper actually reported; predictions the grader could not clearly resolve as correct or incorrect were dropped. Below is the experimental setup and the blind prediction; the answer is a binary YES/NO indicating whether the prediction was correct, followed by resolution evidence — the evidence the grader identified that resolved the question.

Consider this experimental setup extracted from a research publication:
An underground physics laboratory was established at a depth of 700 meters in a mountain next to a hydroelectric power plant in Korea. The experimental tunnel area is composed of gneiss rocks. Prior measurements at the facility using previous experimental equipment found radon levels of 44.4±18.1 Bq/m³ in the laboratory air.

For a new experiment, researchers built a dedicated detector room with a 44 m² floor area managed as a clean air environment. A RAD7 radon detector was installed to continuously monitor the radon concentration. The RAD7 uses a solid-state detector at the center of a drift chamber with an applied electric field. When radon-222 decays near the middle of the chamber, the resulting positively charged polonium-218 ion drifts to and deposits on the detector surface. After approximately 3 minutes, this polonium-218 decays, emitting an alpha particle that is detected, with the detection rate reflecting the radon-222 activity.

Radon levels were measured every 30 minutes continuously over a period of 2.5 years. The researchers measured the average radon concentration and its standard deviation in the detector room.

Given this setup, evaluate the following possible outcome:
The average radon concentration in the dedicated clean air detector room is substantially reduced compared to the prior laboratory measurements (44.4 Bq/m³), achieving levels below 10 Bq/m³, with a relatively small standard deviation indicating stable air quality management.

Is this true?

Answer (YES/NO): NO